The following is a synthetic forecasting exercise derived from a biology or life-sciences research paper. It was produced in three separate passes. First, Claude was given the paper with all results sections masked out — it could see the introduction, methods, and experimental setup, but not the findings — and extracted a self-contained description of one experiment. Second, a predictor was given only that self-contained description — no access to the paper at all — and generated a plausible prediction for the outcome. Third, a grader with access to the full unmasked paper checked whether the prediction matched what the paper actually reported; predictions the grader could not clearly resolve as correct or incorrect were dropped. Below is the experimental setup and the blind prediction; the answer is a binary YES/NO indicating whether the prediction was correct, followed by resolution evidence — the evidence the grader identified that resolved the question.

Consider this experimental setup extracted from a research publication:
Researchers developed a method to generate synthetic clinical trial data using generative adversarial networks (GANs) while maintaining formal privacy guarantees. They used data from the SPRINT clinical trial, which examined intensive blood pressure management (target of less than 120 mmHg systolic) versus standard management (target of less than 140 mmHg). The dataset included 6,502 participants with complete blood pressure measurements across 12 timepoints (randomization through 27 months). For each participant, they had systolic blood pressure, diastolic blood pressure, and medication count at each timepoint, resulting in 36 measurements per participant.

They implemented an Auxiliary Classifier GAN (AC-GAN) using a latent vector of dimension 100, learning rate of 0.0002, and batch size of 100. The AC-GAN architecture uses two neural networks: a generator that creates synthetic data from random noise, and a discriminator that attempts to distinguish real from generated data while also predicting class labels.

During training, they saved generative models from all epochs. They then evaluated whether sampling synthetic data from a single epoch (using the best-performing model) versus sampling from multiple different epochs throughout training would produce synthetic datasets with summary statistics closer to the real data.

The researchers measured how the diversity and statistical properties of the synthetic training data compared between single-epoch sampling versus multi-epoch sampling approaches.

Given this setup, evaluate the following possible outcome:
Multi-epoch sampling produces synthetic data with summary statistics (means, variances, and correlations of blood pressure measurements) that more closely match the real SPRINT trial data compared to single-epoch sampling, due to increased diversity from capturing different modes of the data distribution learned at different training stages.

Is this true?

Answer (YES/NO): YES